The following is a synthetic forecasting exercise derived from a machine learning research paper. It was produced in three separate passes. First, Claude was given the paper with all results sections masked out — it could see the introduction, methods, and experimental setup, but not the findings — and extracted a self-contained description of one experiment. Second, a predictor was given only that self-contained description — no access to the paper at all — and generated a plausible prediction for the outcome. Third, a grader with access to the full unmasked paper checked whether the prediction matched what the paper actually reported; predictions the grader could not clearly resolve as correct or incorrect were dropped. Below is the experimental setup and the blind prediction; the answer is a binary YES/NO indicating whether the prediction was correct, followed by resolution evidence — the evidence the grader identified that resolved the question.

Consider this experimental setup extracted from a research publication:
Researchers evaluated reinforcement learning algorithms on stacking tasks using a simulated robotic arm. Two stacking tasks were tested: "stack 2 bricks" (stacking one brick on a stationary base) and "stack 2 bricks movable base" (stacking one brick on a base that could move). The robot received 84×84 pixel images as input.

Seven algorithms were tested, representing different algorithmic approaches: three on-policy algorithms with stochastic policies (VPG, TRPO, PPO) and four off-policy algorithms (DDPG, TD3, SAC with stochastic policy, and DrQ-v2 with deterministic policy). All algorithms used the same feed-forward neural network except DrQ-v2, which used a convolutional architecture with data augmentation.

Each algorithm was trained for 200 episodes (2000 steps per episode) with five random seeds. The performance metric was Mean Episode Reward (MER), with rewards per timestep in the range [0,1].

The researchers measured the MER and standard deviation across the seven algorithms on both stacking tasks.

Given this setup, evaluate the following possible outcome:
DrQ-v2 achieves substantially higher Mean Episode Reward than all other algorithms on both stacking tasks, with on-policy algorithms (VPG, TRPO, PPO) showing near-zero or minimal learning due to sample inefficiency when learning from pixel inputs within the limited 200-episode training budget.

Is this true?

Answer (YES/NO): NO